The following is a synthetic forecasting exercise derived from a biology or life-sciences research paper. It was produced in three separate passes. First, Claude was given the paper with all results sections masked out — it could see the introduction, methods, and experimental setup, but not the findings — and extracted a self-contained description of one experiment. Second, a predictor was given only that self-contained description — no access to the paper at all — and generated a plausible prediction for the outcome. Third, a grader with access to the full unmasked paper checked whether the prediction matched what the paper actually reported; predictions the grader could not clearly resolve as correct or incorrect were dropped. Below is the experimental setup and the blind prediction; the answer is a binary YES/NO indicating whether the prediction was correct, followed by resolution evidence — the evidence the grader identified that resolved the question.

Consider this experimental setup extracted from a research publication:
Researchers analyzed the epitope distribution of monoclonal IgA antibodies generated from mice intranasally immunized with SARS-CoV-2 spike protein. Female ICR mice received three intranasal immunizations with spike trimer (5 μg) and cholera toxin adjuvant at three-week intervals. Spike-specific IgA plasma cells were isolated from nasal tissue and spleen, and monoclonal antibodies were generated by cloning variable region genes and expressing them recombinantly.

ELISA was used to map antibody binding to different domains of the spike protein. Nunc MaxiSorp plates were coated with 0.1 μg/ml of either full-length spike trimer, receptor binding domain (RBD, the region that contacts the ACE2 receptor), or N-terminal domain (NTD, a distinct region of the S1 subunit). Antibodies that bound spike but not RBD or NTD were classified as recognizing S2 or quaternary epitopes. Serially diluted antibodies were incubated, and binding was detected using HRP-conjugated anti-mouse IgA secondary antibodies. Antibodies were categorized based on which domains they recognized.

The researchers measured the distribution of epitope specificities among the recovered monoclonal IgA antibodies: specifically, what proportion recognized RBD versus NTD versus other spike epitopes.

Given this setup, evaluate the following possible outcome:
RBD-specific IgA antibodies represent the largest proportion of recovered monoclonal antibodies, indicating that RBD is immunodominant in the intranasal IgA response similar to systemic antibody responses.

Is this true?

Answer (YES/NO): YES